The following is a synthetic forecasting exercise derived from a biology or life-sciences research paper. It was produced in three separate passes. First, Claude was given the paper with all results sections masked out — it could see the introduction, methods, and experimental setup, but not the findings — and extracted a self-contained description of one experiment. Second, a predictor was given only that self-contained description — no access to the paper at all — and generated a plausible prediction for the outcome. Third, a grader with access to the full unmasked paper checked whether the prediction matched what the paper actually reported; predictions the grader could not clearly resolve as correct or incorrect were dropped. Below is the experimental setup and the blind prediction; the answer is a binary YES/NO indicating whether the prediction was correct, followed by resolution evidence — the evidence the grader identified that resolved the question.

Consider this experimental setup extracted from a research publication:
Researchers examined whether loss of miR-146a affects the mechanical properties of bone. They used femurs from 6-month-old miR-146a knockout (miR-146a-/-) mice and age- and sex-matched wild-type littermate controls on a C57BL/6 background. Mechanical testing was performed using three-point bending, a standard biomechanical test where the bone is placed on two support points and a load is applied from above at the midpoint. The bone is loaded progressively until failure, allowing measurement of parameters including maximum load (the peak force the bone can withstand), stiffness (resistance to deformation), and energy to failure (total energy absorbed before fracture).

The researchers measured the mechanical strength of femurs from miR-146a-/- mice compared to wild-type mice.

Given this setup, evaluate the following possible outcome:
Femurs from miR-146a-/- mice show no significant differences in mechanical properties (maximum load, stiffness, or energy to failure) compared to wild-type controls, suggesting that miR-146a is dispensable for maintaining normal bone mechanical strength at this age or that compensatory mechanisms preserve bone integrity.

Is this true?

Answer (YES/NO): YES